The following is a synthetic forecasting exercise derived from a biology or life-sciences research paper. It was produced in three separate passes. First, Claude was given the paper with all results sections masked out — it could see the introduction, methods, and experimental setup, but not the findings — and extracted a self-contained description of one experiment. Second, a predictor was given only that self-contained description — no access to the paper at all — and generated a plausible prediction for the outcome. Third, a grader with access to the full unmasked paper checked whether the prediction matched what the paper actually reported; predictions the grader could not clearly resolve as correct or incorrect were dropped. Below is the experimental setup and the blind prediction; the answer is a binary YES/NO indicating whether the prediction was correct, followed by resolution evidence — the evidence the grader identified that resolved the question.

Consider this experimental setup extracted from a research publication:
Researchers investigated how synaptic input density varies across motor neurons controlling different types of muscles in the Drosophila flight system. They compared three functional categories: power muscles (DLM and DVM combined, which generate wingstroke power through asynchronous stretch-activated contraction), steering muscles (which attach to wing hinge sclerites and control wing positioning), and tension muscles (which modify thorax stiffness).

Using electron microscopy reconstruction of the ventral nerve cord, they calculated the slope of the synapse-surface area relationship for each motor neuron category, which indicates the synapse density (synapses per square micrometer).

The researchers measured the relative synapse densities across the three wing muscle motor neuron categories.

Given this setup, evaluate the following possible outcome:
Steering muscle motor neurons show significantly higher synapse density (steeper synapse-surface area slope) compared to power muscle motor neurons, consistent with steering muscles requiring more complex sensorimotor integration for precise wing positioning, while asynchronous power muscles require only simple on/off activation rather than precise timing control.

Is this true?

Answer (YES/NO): NO